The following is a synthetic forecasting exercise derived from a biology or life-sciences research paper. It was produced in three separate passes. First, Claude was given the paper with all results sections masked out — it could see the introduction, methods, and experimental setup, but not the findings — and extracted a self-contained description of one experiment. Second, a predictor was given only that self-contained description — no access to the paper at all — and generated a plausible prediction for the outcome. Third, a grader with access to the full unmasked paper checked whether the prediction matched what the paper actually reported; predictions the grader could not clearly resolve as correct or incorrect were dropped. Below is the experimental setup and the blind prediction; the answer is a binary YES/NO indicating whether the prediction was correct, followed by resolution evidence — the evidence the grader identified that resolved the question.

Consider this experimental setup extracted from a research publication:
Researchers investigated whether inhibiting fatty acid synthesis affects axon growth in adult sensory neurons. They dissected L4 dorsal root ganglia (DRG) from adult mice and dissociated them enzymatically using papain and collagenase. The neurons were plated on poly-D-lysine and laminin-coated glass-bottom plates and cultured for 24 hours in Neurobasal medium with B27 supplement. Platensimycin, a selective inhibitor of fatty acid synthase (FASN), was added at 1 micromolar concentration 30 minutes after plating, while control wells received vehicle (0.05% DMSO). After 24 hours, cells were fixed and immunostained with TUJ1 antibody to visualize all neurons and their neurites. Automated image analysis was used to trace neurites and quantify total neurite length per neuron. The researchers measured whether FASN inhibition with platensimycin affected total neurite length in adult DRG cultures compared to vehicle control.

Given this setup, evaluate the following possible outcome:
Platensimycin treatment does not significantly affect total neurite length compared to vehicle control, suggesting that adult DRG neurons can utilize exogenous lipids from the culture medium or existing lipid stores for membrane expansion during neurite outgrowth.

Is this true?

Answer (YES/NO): NO